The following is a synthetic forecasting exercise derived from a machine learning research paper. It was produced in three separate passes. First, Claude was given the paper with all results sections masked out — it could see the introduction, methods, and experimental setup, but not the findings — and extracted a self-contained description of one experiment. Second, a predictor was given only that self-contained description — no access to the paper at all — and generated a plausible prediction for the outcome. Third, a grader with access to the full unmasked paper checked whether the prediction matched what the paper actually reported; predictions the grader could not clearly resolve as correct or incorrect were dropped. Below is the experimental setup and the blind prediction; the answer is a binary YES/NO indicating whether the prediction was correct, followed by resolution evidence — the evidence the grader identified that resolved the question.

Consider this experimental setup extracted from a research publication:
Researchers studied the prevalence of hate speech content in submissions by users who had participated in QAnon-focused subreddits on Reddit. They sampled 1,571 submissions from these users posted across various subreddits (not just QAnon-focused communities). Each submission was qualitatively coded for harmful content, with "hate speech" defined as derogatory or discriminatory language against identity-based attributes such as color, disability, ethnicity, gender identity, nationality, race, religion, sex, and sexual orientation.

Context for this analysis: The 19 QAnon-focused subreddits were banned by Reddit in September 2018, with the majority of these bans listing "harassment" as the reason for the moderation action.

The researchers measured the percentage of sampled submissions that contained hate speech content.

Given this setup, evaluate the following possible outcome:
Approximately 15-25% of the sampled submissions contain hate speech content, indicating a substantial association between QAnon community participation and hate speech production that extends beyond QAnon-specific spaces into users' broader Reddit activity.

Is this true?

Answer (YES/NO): NO